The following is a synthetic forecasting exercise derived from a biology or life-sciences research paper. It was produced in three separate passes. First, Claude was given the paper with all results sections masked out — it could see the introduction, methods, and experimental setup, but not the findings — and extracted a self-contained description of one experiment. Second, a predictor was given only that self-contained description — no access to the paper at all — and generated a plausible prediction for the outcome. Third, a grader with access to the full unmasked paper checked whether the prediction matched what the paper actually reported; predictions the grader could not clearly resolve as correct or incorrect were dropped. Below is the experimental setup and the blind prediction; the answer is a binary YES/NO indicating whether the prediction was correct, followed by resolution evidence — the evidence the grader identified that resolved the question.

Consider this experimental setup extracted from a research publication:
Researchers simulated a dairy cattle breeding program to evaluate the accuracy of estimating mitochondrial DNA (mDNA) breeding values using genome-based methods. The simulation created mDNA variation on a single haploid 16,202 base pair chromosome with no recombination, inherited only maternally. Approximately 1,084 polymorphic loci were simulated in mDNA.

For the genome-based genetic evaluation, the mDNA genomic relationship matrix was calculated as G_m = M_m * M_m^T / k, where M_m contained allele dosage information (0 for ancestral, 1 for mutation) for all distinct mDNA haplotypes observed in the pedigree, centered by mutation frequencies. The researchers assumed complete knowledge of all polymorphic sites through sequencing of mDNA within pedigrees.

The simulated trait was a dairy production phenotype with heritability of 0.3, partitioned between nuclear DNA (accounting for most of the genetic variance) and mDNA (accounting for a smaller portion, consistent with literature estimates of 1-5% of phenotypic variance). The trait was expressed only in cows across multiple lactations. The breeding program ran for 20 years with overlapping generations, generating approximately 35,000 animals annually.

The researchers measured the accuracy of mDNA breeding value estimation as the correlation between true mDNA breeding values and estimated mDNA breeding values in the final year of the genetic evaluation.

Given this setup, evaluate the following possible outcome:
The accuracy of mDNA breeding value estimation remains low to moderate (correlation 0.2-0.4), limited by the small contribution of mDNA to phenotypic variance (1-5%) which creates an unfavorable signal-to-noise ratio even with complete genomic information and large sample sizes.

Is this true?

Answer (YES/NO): NO